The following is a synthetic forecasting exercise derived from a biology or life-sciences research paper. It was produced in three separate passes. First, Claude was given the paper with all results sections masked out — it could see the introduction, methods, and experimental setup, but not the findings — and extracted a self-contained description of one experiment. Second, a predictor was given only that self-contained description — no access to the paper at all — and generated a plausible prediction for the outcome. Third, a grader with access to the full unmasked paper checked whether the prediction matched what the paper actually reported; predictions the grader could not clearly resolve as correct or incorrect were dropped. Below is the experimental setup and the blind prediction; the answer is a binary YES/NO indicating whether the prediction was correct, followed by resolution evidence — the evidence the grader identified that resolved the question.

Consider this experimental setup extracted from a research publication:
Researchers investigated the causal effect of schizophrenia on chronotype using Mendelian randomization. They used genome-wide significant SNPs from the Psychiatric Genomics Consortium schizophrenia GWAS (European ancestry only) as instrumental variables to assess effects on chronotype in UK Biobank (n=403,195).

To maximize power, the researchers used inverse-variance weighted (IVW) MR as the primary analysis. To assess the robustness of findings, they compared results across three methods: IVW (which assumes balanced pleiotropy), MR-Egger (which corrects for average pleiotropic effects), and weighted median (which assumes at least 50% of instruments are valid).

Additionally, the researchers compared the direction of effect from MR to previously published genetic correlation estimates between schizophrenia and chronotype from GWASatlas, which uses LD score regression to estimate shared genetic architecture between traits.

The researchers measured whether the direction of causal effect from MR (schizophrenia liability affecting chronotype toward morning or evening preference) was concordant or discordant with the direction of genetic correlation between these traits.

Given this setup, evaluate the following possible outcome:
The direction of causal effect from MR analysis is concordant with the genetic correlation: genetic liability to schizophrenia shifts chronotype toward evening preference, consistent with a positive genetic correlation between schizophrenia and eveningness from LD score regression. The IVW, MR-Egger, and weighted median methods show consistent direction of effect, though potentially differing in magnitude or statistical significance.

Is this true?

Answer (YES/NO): YES